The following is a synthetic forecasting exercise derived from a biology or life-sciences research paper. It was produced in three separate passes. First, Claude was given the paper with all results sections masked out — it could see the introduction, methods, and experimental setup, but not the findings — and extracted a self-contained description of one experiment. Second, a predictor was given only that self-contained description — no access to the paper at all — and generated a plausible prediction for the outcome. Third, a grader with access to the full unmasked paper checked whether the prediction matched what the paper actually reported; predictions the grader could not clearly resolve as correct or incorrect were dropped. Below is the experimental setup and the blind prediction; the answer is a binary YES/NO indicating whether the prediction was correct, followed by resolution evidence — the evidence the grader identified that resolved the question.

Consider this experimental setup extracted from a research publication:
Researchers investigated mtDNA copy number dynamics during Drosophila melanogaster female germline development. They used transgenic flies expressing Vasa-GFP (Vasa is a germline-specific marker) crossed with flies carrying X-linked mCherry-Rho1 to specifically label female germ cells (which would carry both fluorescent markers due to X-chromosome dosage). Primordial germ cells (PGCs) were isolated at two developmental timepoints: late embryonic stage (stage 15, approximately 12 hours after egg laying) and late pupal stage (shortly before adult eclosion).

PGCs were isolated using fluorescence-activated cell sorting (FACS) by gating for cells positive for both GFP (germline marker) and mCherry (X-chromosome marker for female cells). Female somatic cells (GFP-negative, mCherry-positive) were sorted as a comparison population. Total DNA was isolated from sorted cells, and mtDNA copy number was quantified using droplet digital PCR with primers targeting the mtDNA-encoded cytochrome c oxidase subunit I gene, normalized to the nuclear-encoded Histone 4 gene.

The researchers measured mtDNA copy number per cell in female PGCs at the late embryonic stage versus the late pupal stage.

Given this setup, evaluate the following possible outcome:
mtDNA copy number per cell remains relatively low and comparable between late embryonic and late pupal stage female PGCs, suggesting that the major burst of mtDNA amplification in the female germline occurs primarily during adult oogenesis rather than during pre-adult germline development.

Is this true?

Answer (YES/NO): YES